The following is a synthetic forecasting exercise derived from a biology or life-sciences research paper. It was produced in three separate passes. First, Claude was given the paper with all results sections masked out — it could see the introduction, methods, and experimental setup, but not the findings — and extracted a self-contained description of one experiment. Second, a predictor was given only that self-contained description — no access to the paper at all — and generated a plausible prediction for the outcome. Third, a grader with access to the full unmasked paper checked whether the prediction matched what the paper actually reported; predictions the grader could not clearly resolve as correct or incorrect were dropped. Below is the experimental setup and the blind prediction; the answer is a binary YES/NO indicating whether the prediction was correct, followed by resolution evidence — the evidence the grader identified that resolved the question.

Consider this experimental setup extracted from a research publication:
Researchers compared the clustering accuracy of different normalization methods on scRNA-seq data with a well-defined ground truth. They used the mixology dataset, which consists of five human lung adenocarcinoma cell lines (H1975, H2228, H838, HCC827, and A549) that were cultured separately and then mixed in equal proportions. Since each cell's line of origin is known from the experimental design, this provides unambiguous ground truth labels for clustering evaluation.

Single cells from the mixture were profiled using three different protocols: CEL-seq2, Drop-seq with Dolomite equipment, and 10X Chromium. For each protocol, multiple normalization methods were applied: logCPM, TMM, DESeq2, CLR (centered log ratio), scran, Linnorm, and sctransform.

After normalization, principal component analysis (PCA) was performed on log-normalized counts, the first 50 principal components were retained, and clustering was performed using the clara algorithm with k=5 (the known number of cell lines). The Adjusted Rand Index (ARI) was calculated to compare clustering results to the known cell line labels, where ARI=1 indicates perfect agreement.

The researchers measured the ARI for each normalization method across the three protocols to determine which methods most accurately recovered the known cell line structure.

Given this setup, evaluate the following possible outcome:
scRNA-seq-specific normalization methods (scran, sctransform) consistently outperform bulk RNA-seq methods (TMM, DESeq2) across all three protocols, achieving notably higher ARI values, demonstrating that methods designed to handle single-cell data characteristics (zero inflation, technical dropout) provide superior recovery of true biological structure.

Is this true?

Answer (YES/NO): NO